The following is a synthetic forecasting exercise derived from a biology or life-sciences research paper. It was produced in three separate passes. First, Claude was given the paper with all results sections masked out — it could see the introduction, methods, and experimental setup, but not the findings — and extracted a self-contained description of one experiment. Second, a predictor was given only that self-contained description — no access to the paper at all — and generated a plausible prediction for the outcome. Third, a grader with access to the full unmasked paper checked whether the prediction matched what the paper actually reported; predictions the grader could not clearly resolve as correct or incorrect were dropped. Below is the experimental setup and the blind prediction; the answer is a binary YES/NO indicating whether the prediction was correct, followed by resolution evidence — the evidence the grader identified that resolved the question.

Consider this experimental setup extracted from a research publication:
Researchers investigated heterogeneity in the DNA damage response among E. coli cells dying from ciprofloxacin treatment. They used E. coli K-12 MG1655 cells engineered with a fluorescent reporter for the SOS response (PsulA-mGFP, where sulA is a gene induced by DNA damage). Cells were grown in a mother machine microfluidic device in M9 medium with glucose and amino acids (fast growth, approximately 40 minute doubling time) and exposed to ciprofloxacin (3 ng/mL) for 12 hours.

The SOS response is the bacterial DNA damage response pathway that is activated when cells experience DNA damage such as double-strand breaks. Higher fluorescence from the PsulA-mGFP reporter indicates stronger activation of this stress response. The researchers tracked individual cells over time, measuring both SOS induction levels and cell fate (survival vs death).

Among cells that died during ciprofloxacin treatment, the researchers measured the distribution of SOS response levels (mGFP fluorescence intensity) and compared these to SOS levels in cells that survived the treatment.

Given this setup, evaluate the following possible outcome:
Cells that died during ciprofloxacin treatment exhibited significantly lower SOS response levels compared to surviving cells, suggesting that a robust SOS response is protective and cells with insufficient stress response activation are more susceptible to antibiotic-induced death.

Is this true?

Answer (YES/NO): NO